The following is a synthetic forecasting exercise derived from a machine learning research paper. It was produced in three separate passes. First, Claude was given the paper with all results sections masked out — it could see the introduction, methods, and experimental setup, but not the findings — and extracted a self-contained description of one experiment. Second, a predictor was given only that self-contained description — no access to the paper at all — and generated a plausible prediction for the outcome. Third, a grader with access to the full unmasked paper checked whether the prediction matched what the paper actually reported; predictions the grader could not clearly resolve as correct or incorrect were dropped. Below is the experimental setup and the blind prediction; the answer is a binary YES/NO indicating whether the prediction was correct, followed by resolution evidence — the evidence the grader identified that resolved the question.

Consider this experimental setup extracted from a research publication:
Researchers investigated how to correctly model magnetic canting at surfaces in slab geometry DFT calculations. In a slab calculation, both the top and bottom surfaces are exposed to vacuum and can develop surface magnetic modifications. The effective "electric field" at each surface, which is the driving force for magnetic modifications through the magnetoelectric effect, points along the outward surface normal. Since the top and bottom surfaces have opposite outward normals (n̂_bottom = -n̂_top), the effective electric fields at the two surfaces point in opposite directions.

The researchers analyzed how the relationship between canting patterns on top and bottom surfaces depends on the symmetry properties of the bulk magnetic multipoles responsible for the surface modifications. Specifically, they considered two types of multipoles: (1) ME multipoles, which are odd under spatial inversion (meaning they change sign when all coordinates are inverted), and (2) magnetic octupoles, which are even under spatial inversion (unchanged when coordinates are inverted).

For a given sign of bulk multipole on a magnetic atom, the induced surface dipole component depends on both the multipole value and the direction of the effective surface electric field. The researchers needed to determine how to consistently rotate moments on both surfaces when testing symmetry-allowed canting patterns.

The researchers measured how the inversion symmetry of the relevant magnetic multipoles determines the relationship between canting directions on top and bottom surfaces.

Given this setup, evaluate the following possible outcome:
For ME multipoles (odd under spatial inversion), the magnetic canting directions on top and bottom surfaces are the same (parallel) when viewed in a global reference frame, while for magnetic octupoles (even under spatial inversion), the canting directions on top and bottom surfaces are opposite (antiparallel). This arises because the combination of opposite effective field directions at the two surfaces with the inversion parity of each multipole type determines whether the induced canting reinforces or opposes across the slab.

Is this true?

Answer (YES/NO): NO